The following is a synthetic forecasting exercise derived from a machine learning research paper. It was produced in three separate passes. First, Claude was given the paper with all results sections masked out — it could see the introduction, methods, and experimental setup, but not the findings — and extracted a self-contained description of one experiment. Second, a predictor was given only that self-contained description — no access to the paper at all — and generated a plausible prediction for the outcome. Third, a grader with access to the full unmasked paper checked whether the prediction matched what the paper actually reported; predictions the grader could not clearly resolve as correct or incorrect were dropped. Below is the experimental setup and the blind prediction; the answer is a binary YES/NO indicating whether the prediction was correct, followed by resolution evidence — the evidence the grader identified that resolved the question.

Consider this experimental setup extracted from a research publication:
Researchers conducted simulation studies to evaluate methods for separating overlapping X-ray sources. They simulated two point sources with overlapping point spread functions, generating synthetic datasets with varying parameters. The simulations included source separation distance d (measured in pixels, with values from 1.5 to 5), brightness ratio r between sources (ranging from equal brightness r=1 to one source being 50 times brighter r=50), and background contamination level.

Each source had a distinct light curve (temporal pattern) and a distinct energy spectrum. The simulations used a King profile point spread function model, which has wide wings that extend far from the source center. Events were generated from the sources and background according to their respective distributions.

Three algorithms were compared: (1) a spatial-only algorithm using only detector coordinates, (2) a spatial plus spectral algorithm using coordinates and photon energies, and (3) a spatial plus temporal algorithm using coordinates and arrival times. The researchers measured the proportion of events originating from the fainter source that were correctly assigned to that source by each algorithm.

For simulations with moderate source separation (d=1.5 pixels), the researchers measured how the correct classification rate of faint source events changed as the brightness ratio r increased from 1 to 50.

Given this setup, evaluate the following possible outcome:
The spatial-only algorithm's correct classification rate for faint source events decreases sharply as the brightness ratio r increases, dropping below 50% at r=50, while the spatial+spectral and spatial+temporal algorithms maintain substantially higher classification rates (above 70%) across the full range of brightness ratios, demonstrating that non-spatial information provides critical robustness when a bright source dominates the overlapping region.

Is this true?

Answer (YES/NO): NO